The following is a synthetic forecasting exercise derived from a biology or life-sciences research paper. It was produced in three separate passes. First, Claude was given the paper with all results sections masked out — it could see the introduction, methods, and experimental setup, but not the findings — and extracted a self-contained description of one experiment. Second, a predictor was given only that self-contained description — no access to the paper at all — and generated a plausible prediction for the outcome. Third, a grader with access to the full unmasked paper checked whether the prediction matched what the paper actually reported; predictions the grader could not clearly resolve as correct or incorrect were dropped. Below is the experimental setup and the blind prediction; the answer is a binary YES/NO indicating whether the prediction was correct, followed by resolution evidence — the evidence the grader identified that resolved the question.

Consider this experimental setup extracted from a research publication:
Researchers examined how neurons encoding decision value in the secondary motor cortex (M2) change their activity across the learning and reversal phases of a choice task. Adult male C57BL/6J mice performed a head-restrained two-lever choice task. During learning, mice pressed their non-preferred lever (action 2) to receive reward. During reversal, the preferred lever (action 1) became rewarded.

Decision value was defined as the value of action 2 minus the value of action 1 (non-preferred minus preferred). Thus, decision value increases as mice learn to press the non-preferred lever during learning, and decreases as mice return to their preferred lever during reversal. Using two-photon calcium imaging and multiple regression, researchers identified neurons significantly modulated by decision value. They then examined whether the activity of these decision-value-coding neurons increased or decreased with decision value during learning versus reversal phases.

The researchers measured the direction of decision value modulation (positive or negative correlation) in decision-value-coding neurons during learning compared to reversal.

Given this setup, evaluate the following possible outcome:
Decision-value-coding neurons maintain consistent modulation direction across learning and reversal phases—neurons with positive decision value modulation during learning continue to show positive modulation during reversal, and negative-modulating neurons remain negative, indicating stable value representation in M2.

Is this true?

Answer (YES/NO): YES